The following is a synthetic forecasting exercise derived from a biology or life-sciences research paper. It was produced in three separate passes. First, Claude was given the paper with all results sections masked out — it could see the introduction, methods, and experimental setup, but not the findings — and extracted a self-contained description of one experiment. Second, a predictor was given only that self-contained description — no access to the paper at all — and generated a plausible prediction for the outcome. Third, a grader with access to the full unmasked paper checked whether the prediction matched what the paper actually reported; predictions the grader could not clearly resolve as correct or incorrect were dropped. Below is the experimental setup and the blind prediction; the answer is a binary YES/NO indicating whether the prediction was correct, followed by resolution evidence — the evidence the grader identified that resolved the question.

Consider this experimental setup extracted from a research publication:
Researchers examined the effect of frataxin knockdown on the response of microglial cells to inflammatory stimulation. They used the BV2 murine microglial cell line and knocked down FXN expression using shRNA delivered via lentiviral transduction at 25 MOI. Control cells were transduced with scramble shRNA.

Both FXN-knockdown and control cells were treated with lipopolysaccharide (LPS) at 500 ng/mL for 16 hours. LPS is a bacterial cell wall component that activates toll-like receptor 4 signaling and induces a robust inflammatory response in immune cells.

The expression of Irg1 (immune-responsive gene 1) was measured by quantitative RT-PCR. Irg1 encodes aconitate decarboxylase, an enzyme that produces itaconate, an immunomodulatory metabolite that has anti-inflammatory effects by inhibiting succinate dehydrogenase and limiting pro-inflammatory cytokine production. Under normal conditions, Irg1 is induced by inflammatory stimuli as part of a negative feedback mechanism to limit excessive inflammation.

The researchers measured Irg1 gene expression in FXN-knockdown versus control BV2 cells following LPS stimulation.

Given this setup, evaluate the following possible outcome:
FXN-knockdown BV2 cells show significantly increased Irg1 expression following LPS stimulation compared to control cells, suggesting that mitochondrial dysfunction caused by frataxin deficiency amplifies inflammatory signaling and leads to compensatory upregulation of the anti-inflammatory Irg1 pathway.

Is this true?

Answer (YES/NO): YES